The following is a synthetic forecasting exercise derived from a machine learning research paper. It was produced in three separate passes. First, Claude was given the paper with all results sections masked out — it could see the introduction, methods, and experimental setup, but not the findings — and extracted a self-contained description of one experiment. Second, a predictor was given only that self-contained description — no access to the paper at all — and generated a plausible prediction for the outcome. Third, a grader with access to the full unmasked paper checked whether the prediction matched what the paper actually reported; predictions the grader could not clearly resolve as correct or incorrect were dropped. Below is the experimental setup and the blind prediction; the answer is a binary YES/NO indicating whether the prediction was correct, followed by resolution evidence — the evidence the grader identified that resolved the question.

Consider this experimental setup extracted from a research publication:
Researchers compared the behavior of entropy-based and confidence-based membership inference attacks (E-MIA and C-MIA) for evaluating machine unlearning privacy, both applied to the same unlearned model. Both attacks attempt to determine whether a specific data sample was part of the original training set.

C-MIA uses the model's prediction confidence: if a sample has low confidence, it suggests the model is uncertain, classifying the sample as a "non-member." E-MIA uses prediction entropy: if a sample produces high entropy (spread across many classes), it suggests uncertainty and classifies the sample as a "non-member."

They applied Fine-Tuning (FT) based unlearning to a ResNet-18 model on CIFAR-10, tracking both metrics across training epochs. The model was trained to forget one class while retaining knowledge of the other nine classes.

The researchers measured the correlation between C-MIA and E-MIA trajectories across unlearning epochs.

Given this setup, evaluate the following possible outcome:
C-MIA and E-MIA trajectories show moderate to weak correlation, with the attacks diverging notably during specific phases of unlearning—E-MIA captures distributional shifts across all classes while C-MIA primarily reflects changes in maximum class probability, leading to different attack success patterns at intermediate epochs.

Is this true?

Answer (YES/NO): NO